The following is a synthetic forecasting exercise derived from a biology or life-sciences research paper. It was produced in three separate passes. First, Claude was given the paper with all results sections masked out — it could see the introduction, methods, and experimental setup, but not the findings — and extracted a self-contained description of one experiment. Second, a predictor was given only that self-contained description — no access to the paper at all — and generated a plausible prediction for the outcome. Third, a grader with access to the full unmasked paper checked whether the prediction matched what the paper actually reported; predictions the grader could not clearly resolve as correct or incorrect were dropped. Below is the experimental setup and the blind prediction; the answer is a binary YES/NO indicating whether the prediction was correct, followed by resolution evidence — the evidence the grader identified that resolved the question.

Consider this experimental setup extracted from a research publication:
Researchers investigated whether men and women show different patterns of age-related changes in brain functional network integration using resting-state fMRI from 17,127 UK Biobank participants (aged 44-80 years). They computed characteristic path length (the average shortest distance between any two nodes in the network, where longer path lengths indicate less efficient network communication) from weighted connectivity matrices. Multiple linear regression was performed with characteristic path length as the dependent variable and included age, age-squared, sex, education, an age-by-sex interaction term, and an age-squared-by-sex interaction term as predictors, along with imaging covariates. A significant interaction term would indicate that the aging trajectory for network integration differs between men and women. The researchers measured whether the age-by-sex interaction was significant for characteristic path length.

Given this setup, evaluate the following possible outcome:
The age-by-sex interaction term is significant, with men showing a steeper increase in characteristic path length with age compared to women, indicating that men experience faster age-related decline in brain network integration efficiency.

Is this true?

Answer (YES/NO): NO